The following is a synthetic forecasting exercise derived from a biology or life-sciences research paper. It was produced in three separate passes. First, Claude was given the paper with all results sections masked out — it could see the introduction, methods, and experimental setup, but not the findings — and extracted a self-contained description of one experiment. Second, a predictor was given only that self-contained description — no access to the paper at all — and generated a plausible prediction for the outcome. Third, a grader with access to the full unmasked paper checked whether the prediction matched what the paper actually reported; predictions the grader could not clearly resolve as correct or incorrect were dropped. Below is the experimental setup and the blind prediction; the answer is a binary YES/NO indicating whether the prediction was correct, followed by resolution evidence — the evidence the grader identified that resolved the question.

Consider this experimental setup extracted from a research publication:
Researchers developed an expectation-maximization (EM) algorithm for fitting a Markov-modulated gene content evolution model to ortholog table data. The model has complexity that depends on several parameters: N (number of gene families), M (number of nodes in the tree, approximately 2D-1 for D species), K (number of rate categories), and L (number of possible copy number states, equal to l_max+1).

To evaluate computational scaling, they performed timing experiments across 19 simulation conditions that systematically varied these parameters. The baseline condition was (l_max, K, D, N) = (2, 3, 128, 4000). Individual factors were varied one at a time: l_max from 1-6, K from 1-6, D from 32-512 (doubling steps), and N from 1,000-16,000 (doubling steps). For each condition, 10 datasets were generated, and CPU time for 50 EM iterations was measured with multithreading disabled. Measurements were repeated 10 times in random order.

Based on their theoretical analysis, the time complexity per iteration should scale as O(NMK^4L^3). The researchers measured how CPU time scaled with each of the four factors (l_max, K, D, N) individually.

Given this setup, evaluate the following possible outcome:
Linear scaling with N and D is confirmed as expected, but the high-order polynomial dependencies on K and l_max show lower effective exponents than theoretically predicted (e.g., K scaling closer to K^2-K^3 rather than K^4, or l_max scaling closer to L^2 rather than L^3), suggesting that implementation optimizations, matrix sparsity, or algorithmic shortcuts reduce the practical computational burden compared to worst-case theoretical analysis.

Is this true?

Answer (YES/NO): YES